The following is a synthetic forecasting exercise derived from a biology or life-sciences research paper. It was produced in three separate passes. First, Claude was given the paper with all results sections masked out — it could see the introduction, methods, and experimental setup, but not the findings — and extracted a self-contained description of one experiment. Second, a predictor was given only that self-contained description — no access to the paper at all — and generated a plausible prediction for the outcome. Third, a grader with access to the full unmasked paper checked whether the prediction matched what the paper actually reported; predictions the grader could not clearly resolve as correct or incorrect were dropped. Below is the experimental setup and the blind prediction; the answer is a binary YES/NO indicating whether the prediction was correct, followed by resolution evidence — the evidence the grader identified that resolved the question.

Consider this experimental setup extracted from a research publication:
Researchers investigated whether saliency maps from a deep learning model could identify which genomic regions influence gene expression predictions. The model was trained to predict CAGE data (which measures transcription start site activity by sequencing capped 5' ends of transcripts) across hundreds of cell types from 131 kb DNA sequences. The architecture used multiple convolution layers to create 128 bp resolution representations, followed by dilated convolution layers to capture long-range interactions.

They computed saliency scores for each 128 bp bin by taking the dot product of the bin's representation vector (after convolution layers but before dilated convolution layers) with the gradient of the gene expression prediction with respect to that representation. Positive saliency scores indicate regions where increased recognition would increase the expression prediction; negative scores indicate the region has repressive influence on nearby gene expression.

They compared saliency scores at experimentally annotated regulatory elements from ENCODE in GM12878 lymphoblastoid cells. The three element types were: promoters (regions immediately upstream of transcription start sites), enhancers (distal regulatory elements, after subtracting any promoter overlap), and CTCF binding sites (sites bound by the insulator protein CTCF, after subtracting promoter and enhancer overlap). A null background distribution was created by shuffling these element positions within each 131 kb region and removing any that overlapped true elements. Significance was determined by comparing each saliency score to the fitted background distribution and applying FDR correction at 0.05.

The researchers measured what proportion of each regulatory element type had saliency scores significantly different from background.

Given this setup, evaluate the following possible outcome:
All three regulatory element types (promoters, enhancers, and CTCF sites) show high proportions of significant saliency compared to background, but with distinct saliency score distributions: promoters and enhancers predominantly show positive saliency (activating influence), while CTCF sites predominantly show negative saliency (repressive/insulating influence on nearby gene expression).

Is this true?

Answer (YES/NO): NO